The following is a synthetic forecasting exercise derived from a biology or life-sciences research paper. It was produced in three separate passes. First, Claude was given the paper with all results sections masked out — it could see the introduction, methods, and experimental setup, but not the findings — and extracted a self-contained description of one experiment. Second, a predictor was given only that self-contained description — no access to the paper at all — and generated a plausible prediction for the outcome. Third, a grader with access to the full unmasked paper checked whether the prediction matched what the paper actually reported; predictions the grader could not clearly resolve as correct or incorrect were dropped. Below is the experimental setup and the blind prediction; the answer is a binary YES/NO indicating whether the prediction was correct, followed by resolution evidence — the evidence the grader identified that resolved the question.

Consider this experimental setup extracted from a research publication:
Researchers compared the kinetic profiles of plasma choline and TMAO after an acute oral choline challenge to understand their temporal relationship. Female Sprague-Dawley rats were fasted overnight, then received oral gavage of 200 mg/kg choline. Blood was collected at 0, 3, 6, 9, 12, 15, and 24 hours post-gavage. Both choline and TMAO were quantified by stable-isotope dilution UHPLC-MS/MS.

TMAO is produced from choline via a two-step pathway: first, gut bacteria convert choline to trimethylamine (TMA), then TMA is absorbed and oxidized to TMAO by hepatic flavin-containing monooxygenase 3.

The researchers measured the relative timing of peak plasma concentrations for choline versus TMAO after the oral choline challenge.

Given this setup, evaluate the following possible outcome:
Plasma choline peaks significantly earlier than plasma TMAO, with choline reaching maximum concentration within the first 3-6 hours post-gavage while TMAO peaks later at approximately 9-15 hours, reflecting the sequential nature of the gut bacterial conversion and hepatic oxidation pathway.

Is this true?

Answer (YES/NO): YES